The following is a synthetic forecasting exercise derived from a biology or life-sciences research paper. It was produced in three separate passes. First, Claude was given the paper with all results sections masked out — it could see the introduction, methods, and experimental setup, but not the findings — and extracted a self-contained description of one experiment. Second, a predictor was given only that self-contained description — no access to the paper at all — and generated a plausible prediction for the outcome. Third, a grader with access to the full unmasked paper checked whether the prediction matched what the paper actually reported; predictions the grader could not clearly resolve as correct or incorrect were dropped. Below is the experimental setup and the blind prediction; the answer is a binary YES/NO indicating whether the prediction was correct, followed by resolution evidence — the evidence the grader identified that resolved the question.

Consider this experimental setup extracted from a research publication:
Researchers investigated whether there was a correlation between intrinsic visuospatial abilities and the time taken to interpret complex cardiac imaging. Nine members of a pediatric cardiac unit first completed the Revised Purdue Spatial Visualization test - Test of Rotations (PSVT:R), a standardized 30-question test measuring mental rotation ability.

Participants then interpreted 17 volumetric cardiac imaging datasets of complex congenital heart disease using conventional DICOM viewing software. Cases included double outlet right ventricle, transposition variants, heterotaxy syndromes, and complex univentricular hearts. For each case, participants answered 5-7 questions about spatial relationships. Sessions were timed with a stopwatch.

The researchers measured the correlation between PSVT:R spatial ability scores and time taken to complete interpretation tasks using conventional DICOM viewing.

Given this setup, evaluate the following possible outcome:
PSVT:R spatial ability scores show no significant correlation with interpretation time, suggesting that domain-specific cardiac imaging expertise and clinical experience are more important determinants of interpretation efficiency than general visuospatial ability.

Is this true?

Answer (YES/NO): YES